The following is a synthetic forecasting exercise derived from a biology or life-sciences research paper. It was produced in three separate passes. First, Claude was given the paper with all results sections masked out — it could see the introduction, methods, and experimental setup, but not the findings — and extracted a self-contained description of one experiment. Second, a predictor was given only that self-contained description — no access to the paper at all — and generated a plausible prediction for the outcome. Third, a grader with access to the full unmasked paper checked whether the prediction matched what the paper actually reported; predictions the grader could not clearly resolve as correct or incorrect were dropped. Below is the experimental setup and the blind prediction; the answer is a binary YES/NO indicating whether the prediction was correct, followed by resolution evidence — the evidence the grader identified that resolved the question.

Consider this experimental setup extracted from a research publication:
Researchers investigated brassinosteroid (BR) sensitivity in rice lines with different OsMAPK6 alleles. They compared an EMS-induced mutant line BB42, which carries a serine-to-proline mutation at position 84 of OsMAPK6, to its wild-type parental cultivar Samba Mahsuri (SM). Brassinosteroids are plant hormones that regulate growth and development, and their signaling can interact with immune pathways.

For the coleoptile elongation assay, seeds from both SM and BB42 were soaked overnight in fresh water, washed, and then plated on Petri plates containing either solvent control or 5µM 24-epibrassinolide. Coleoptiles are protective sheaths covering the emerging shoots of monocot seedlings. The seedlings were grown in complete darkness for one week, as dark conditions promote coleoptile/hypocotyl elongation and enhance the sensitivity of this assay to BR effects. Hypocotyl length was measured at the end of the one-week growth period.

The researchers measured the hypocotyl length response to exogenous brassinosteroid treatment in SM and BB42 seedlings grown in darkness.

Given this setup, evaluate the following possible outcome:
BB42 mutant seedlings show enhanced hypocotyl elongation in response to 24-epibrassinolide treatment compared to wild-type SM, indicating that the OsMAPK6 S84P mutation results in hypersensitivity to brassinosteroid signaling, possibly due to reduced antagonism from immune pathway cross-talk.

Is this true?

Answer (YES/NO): NO